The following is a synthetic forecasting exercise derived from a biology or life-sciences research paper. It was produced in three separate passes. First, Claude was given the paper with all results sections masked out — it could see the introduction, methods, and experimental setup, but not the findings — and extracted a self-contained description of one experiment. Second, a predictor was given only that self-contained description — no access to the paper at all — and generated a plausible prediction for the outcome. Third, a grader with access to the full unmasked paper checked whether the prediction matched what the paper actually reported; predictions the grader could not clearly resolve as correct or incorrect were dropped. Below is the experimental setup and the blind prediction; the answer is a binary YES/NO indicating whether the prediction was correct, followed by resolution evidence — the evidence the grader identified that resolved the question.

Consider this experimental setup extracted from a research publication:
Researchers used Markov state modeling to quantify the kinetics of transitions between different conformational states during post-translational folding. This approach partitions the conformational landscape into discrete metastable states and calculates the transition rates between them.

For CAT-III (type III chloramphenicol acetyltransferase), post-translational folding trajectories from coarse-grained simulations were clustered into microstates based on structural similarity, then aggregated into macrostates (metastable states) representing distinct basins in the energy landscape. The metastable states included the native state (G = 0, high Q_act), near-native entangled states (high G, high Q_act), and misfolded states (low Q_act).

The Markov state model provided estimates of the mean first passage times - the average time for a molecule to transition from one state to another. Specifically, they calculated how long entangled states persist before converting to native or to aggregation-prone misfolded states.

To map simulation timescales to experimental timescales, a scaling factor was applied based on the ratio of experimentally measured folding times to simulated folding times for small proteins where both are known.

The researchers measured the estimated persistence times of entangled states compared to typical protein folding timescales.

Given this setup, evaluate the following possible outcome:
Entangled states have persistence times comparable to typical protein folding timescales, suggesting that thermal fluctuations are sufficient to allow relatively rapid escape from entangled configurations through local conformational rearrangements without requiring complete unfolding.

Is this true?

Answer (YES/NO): NO